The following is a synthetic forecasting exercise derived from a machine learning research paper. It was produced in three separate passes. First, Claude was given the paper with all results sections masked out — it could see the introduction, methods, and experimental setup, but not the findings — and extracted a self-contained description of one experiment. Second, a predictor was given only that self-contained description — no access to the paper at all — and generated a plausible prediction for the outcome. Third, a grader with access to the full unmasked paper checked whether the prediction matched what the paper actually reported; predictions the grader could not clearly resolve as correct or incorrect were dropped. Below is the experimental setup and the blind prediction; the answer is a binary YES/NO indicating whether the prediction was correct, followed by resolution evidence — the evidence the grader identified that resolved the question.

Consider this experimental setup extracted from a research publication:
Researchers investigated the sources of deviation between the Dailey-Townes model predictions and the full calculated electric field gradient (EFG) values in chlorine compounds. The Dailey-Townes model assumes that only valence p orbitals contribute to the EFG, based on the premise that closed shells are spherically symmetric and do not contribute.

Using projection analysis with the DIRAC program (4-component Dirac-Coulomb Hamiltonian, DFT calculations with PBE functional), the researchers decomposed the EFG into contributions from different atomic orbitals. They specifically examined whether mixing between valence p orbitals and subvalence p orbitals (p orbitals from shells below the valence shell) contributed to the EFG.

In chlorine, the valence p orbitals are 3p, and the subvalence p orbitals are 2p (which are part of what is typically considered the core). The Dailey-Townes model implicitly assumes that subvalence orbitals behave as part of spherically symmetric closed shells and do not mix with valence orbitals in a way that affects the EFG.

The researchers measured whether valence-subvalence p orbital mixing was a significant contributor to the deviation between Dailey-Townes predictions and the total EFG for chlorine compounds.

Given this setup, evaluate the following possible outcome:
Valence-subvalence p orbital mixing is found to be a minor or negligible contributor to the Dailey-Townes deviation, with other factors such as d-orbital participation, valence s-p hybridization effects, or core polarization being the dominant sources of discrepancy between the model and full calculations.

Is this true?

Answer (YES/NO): NO